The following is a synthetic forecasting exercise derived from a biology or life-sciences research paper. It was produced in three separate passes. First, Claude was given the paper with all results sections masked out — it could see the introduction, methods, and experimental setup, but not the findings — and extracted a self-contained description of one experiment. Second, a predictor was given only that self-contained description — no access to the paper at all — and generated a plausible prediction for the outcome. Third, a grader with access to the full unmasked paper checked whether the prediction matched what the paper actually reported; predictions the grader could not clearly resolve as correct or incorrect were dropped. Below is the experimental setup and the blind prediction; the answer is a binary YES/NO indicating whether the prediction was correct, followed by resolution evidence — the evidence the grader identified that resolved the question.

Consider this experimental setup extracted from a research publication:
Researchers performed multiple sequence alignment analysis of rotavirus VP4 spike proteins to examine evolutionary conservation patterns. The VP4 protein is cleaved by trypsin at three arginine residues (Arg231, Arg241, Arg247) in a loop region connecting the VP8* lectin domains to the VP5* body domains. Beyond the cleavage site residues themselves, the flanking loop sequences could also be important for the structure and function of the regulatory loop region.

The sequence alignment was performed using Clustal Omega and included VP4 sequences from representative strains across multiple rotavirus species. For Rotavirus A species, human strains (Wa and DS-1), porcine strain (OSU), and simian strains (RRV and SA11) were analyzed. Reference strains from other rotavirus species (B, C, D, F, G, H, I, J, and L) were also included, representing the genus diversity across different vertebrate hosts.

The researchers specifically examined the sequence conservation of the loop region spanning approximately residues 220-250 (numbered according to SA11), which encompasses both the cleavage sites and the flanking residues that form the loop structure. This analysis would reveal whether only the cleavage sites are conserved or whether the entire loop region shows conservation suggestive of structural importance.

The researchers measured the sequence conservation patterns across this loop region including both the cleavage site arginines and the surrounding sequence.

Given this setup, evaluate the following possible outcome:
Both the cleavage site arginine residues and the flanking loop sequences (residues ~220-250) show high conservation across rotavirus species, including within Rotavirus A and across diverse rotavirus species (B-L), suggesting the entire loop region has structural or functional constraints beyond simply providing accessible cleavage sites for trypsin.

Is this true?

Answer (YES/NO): NO